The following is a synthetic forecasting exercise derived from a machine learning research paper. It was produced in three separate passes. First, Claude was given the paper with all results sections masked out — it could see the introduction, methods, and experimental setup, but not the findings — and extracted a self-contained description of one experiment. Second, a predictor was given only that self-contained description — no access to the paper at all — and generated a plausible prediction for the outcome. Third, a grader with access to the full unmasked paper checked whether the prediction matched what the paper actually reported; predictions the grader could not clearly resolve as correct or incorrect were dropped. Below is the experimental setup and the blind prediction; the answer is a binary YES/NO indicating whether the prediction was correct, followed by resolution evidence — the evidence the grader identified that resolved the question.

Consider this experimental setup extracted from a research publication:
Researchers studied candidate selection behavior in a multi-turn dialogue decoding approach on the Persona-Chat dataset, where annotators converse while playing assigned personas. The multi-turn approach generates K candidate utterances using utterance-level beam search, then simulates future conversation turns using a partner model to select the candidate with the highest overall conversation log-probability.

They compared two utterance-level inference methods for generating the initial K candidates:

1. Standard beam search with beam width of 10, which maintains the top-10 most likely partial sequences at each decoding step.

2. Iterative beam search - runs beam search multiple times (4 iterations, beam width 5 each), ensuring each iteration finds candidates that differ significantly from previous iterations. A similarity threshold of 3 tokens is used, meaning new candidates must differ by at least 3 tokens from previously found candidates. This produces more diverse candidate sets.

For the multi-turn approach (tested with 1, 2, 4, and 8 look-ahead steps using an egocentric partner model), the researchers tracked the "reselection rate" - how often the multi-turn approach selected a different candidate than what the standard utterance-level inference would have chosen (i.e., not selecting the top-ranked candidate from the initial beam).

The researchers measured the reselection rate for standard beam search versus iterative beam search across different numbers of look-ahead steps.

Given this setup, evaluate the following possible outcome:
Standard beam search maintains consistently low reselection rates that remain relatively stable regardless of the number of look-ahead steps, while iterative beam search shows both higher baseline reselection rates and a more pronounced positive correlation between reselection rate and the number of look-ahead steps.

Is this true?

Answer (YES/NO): NO